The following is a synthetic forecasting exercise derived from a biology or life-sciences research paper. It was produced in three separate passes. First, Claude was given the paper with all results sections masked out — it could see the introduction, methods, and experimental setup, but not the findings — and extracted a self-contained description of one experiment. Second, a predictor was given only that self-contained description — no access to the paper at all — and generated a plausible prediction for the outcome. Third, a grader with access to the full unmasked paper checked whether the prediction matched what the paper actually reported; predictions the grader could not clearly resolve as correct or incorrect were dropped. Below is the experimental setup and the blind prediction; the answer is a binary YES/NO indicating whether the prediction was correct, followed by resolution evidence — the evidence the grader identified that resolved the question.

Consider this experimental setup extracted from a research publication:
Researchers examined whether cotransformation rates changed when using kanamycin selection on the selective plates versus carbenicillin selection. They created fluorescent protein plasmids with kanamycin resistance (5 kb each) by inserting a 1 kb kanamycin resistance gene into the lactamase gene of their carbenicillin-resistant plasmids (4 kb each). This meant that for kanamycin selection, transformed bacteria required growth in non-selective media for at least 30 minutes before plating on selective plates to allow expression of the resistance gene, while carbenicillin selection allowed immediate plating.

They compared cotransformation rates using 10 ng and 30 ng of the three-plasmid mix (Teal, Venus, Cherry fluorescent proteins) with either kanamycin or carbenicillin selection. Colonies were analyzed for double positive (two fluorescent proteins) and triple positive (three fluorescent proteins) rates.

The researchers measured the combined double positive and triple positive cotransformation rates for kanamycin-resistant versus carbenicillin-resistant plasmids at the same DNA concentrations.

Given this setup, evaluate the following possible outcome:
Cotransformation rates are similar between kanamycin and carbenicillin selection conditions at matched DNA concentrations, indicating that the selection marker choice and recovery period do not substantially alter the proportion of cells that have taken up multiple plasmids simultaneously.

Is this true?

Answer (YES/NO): NO